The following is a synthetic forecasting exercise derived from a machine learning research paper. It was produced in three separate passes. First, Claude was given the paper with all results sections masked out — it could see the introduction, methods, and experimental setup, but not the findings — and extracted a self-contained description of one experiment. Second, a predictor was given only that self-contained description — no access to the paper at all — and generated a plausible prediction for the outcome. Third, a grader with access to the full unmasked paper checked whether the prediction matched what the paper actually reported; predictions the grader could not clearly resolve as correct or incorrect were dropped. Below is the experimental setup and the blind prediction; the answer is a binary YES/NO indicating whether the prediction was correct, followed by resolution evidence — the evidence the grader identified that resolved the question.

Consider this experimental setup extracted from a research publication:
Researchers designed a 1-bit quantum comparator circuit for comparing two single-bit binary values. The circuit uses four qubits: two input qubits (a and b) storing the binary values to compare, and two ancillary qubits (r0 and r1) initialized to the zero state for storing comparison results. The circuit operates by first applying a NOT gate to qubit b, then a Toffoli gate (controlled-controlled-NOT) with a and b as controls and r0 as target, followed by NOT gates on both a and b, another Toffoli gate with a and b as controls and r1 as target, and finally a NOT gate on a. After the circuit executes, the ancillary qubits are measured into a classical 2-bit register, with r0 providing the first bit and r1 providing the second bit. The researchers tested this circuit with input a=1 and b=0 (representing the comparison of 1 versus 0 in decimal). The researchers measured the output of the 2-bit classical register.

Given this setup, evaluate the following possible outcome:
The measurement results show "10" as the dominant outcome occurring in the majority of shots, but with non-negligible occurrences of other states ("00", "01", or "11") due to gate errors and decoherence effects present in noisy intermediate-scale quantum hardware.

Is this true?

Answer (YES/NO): NO